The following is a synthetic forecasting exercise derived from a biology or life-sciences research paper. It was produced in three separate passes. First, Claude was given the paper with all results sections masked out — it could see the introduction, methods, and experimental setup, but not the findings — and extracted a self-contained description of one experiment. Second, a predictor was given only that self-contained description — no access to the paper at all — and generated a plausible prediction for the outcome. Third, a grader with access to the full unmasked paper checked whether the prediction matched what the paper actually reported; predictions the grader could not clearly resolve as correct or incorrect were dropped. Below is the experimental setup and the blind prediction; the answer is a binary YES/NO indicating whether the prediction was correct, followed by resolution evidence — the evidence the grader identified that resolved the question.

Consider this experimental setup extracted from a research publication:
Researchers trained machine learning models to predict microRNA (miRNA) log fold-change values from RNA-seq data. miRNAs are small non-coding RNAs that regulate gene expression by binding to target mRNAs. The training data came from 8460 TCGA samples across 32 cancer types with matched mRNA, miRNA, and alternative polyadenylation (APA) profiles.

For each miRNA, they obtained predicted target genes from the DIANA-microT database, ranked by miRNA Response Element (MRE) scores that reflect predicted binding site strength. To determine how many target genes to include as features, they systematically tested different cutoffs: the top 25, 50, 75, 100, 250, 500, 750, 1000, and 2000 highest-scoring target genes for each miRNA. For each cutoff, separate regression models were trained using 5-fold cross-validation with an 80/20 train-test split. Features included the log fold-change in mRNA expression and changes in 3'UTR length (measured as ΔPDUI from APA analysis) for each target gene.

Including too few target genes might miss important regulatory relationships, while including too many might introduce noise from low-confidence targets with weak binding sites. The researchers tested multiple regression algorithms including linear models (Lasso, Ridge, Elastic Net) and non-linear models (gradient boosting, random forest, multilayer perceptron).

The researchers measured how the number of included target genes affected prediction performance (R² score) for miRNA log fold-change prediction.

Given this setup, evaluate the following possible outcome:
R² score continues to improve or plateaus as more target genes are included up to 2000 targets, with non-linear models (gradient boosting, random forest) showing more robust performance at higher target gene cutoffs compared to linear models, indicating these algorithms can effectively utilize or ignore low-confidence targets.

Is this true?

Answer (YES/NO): NO